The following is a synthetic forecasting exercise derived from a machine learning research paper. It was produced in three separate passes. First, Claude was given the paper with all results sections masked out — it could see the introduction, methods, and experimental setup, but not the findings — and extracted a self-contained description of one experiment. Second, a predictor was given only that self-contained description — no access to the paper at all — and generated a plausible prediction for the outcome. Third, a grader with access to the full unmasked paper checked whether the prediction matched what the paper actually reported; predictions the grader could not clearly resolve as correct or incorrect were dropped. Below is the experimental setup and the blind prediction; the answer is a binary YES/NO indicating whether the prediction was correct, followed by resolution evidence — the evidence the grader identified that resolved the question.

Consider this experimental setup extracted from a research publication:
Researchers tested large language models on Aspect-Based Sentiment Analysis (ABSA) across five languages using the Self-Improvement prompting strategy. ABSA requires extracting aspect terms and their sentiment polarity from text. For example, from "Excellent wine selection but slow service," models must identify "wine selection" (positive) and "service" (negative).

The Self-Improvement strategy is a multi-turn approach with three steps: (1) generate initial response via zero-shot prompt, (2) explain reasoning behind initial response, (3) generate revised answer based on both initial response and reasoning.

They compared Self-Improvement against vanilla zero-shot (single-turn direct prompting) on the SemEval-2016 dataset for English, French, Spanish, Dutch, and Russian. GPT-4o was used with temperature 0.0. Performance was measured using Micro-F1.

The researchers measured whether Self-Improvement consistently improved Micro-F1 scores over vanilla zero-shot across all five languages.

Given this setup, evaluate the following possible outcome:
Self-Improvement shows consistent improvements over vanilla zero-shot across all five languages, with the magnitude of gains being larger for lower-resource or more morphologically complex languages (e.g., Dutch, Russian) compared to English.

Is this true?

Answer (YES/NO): NO